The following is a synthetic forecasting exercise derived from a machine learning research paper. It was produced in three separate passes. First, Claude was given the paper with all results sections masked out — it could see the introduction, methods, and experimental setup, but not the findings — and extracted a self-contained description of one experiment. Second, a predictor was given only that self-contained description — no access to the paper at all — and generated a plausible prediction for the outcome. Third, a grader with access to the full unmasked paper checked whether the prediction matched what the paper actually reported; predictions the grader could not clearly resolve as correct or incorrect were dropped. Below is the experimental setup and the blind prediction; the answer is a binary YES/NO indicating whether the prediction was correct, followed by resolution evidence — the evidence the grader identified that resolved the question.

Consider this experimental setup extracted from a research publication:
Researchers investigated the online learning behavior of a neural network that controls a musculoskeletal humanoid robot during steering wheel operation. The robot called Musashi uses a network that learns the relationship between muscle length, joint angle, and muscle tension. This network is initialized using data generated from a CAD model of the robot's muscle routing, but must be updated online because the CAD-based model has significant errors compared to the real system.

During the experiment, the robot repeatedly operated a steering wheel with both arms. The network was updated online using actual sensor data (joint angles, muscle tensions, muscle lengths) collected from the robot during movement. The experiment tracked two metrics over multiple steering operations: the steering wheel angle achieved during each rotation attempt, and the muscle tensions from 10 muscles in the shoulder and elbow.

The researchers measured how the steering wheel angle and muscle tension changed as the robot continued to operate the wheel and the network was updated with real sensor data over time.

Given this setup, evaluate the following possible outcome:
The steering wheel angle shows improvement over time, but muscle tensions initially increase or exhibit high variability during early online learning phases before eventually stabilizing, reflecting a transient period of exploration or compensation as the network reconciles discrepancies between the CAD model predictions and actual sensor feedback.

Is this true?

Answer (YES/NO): NO